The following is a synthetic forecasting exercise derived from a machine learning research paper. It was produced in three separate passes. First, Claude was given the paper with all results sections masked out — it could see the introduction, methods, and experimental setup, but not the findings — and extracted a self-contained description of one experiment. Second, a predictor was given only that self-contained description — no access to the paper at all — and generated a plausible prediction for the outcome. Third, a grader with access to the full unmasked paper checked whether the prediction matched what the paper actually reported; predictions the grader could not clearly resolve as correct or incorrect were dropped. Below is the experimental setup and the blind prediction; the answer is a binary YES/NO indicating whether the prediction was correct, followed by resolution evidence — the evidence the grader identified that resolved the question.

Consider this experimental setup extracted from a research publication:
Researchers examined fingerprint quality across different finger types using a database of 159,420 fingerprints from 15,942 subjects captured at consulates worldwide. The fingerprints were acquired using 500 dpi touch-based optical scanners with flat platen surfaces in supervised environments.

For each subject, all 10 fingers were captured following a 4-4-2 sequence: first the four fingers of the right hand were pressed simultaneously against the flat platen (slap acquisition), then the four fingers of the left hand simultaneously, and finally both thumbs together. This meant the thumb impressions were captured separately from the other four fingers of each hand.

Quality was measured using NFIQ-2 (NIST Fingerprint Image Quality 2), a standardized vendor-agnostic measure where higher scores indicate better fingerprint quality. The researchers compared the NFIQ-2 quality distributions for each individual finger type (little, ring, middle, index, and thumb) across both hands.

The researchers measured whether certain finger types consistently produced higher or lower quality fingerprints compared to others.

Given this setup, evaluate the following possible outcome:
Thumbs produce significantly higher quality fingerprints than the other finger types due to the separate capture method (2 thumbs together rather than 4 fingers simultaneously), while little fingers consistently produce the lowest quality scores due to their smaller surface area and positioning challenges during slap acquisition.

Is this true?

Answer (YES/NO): NO